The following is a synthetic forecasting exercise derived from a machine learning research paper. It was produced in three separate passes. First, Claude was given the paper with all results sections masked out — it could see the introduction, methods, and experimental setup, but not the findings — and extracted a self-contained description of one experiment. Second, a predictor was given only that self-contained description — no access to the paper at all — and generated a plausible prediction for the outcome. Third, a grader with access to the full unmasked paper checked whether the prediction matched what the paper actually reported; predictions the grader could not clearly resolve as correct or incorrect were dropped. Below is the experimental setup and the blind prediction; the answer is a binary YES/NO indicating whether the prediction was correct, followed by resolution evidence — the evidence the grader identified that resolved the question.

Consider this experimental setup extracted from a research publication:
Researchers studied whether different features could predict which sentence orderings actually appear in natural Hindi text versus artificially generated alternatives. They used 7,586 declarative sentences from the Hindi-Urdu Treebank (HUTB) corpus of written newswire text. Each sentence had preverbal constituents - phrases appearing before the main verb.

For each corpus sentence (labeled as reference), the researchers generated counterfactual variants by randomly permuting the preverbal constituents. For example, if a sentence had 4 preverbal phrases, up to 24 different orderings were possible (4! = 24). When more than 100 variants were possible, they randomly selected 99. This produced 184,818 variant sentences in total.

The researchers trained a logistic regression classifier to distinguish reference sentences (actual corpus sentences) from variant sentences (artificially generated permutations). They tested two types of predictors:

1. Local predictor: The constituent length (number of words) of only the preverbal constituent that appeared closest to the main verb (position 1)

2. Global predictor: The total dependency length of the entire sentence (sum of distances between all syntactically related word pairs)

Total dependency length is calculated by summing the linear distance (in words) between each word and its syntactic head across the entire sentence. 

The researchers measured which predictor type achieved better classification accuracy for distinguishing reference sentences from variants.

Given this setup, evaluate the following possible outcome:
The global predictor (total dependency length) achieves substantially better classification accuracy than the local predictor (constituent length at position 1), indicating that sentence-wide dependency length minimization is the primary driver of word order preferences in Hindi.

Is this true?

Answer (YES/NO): NO